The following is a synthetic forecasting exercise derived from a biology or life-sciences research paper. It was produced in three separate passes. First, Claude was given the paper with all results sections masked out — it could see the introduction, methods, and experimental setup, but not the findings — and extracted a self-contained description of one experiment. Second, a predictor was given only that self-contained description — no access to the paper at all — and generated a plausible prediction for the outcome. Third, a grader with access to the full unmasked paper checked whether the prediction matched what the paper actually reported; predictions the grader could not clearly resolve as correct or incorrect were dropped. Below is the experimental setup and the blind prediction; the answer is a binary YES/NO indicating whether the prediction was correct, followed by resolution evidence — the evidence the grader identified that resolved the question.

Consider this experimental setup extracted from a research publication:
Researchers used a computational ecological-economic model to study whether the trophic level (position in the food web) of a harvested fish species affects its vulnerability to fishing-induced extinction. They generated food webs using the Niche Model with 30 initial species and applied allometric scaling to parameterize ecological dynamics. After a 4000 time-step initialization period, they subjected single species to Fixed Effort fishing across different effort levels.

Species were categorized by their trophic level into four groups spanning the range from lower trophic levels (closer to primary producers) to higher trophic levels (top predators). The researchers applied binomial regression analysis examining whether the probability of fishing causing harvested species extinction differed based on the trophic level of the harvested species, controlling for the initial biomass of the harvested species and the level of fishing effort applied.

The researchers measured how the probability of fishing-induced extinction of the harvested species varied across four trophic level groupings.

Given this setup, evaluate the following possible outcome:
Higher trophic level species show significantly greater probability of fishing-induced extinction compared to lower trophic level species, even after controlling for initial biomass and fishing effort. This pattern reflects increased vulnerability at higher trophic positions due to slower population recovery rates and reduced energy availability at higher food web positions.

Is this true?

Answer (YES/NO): YES